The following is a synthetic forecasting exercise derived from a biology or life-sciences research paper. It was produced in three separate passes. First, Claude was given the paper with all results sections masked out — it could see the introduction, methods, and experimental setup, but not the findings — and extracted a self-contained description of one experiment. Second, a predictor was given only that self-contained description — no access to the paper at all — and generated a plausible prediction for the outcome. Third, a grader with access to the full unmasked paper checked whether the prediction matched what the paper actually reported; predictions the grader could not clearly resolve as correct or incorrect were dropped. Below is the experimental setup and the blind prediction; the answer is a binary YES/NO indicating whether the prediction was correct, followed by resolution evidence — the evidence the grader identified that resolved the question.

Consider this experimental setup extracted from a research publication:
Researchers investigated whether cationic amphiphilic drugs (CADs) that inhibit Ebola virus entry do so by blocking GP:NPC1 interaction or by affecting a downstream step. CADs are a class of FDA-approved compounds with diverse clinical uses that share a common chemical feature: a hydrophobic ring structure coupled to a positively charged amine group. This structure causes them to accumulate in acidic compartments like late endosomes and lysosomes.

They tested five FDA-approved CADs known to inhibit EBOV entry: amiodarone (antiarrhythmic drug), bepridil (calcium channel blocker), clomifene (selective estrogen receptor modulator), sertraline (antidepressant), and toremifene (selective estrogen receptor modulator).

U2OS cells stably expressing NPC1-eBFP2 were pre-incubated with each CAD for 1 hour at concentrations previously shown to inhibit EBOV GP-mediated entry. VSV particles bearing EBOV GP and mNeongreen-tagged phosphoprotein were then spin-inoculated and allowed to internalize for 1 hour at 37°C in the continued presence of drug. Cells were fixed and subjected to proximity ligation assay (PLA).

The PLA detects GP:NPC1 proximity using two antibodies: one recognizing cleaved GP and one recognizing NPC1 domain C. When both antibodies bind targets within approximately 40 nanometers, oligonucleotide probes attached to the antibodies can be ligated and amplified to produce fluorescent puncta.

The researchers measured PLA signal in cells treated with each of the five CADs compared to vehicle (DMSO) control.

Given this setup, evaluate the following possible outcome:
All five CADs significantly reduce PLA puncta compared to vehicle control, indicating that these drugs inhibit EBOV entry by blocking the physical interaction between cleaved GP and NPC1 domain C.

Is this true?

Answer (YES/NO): YES